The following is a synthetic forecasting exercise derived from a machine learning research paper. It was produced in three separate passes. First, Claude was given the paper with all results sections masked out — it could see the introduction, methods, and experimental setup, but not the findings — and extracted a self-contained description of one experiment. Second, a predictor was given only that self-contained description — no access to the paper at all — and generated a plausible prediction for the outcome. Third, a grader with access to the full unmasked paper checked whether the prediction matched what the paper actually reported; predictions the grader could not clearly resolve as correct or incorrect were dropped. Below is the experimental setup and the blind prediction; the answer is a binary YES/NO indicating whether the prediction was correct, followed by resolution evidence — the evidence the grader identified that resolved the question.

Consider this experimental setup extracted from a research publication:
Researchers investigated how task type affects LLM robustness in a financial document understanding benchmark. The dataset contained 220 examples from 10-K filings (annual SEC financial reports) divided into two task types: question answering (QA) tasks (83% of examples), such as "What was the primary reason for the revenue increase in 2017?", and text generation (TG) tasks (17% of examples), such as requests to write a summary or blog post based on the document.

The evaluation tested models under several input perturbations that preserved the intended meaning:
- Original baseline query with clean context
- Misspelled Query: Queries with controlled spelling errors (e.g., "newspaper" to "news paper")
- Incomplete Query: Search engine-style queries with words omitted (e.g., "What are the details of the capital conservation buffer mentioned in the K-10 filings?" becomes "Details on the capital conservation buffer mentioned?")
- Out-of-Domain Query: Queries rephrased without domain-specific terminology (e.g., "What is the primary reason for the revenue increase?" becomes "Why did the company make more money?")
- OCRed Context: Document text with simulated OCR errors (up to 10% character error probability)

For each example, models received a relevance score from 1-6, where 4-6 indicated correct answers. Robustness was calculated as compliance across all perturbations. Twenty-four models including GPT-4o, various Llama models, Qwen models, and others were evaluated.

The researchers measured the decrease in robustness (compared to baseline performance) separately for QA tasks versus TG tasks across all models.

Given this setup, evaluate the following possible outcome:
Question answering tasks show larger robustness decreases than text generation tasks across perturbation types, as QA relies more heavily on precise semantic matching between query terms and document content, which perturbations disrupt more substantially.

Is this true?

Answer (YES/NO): NO